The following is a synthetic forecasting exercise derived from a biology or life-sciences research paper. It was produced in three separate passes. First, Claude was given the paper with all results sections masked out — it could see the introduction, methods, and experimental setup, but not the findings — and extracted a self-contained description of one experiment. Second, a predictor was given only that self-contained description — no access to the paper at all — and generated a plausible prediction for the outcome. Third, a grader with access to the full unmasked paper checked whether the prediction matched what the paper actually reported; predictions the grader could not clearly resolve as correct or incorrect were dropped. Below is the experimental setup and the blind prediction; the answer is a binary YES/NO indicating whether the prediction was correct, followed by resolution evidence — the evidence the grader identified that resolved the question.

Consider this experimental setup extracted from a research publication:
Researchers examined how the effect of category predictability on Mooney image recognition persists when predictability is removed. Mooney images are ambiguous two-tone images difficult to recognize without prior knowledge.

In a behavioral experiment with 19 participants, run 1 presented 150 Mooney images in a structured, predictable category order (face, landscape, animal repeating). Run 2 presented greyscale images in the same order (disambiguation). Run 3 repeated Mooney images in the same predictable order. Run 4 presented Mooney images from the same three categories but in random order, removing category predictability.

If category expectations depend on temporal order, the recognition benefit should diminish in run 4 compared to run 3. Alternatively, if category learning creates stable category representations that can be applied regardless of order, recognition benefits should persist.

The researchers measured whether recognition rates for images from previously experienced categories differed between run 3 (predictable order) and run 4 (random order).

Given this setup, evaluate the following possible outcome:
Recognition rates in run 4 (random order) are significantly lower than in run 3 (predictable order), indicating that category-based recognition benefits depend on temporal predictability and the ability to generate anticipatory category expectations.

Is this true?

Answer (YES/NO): NO